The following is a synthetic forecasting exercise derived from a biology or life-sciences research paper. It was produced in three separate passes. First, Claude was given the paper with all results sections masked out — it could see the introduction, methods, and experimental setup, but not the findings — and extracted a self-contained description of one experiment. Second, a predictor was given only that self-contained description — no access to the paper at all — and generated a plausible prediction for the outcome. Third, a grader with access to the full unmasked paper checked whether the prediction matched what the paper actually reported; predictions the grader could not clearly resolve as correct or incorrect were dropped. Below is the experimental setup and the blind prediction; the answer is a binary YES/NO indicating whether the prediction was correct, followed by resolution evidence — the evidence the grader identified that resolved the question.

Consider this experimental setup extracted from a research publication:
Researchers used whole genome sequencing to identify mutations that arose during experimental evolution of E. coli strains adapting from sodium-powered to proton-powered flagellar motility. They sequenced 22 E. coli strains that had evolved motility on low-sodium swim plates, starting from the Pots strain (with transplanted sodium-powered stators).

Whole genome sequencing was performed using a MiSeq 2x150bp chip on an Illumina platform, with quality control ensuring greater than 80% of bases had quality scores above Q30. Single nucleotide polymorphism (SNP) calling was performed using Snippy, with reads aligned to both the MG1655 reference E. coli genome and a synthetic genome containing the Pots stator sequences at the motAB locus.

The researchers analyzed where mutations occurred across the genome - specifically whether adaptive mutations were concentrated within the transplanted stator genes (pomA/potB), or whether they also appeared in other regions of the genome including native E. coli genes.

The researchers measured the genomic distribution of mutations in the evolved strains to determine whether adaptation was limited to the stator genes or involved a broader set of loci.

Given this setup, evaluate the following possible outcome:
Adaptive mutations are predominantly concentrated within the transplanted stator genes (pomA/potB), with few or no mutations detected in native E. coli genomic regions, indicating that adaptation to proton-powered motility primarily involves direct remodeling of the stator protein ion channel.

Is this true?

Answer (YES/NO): NO